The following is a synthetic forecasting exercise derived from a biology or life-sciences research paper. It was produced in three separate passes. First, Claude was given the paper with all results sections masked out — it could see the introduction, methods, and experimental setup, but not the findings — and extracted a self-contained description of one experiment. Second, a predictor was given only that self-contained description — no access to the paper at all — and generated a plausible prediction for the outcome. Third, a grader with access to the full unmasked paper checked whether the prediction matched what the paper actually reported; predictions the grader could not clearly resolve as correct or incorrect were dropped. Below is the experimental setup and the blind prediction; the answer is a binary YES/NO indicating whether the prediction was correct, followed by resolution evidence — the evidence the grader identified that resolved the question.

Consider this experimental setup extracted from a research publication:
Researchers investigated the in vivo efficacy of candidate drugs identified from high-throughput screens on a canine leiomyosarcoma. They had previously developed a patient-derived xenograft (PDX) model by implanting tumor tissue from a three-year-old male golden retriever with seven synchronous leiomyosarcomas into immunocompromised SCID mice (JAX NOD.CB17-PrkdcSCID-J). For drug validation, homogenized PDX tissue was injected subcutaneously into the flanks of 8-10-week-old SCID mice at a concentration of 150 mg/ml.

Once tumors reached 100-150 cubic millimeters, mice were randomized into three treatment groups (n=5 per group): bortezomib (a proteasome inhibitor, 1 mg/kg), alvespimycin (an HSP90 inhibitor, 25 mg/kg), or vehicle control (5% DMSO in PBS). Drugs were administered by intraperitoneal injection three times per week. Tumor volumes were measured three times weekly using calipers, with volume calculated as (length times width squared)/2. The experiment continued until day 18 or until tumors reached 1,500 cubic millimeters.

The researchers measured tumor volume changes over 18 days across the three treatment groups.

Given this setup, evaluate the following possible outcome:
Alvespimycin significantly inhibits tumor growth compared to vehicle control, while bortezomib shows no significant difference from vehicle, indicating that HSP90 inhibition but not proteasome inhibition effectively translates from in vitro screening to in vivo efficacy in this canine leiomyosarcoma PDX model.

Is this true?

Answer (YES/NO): NO